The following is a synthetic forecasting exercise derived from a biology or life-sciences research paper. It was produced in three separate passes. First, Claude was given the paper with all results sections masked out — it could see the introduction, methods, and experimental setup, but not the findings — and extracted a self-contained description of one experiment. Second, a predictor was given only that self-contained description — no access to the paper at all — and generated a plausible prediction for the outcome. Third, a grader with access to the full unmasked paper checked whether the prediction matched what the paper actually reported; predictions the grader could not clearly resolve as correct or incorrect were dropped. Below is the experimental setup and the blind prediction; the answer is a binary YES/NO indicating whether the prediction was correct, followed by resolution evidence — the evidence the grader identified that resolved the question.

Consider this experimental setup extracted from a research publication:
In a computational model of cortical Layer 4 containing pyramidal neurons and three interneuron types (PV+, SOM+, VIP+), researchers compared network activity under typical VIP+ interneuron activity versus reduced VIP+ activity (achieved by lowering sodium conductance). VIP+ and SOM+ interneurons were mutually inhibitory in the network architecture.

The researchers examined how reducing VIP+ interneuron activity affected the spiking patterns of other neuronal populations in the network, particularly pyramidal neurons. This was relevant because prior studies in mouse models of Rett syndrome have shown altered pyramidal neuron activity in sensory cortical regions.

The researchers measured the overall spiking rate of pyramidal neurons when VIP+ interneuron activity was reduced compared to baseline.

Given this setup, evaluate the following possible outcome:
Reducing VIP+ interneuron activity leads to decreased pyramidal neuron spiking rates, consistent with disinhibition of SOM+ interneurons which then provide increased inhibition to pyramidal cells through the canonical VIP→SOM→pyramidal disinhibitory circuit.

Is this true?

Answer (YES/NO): YES